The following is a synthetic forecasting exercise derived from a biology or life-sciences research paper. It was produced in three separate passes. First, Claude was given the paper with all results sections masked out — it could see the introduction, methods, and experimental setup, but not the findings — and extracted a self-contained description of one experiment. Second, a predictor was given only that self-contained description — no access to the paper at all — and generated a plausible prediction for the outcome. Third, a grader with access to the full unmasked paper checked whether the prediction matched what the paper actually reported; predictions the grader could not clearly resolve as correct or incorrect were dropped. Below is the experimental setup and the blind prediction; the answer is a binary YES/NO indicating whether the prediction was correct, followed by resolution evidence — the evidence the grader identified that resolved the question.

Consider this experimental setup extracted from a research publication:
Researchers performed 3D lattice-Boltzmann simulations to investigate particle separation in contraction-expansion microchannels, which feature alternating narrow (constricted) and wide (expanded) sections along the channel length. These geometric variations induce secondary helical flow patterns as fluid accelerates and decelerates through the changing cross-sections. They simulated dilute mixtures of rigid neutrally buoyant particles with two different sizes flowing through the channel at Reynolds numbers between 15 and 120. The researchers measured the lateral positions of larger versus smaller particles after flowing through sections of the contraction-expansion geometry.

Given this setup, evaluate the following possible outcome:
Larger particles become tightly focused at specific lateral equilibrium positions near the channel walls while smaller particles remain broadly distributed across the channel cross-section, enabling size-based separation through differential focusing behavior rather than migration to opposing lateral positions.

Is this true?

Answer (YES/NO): NO